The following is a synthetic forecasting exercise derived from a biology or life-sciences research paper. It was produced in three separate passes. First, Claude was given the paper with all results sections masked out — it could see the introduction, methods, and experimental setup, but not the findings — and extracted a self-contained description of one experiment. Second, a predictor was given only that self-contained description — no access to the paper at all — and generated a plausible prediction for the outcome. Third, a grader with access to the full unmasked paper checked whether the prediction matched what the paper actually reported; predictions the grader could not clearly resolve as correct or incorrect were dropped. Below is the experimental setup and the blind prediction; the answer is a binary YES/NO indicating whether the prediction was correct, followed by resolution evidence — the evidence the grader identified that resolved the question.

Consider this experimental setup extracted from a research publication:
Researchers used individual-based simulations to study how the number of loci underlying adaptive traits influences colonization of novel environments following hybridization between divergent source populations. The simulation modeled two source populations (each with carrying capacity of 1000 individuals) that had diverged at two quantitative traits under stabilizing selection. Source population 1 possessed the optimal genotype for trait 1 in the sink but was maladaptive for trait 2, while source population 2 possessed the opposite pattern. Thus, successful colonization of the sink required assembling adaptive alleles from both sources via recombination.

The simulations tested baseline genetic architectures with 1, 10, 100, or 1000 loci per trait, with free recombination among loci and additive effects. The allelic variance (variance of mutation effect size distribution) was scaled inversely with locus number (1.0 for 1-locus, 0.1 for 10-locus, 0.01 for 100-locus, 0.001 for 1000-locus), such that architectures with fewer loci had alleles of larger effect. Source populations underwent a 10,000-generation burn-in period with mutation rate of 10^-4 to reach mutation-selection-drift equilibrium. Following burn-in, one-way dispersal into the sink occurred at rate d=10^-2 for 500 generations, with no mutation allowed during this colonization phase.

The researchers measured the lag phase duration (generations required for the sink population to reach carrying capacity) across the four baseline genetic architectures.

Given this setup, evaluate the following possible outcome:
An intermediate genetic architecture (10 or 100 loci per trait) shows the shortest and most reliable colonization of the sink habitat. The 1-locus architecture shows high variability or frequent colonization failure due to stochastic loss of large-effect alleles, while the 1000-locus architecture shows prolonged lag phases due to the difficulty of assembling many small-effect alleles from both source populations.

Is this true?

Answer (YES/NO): NO